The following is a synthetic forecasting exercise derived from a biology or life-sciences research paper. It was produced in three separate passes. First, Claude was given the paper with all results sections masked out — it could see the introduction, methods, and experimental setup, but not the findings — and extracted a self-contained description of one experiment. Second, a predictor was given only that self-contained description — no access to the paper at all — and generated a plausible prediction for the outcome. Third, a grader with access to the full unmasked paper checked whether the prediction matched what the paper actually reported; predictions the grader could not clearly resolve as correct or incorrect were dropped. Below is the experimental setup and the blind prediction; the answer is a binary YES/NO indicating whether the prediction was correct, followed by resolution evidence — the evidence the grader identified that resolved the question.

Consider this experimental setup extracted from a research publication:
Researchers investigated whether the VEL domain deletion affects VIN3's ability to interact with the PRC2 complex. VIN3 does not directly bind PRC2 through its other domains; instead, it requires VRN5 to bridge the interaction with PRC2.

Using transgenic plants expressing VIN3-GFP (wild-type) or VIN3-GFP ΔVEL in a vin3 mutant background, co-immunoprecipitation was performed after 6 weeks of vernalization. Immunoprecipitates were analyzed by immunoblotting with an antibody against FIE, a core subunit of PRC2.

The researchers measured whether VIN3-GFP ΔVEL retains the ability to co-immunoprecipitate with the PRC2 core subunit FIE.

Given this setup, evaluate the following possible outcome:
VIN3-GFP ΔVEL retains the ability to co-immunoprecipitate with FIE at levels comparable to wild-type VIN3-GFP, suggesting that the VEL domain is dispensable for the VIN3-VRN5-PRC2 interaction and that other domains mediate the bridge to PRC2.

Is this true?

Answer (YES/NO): NO